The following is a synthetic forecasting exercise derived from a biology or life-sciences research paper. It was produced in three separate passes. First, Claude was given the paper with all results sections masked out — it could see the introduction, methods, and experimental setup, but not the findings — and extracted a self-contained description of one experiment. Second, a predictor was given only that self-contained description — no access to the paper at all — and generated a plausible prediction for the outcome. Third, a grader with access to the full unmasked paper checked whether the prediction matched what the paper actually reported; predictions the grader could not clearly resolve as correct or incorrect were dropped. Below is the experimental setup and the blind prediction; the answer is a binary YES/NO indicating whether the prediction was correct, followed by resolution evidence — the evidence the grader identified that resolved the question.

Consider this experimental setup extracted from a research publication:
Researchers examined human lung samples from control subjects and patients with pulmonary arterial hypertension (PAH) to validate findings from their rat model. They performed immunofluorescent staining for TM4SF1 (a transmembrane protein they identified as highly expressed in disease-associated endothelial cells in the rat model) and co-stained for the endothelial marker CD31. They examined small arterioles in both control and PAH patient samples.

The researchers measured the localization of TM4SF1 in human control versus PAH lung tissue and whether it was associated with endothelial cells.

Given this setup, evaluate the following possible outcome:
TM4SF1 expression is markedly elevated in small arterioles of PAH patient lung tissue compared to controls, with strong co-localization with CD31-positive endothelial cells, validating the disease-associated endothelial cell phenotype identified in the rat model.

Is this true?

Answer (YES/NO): YES